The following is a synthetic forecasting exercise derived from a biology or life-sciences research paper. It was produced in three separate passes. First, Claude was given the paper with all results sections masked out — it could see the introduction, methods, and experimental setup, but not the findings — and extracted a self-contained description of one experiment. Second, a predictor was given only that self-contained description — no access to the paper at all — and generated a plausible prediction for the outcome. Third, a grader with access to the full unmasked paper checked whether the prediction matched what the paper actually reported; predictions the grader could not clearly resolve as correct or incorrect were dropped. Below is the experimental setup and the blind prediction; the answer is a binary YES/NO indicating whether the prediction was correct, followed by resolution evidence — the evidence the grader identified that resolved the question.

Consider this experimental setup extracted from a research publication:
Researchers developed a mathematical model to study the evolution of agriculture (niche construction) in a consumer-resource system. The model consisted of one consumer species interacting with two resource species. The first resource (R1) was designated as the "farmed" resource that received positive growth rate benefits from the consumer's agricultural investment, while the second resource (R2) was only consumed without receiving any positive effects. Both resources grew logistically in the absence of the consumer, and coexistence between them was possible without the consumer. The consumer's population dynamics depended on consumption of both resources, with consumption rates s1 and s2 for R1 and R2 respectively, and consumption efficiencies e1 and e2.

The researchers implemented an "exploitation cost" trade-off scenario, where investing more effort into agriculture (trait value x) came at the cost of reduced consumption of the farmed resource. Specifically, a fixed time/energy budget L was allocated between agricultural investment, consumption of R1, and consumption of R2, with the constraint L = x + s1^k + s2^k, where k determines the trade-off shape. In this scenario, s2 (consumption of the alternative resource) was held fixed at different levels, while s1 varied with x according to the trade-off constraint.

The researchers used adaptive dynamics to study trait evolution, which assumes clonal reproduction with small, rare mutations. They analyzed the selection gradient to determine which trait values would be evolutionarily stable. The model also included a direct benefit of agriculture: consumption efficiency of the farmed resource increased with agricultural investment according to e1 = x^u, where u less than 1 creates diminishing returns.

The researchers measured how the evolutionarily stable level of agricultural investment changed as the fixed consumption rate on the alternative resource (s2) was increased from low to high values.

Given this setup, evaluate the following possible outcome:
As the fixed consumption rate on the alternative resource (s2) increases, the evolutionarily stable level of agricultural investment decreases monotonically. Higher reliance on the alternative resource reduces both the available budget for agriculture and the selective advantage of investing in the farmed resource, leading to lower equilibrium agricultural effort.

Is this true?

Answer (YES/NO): YES